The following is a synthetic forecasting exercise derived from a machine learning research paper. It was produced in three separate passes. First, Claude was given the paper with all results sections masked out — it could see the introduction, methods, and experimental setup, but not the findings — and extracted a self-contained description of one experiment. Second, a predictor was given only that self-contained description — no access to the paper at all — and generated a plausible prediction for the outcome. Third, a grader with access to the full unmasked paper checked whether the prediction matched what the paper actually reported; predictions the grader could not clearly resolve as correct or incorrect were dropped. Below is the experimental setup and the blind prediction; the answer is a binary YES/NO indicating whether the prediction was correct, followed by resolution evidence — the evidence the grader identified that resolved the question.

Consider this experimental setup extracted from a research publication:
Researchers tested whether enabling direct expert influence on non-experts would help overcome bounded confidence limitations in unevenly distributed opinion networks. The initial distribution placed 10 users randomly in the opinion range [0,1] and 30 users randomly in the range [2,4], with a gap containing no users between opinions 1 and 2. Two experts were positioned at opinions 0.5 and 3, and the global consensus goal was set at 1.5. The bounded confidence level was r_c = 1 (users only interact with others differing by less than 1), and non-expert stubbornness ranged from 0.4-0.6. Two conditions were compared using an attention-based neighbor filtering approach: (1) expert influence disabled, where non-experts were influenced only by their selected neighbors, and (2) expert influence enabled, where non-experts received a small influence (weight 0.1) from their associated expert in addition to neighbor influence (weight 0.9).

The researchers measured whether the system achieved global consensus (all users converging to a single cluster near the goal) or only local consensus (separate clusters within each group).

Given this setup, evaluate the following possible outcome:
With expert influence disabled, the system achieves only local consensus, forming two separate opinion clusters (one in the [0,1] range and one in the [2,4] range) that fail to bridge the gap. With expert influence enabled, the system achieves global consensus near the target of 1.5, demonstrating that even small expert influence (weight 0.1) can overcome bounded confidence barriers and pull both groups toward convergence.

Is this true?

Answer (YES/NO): YES